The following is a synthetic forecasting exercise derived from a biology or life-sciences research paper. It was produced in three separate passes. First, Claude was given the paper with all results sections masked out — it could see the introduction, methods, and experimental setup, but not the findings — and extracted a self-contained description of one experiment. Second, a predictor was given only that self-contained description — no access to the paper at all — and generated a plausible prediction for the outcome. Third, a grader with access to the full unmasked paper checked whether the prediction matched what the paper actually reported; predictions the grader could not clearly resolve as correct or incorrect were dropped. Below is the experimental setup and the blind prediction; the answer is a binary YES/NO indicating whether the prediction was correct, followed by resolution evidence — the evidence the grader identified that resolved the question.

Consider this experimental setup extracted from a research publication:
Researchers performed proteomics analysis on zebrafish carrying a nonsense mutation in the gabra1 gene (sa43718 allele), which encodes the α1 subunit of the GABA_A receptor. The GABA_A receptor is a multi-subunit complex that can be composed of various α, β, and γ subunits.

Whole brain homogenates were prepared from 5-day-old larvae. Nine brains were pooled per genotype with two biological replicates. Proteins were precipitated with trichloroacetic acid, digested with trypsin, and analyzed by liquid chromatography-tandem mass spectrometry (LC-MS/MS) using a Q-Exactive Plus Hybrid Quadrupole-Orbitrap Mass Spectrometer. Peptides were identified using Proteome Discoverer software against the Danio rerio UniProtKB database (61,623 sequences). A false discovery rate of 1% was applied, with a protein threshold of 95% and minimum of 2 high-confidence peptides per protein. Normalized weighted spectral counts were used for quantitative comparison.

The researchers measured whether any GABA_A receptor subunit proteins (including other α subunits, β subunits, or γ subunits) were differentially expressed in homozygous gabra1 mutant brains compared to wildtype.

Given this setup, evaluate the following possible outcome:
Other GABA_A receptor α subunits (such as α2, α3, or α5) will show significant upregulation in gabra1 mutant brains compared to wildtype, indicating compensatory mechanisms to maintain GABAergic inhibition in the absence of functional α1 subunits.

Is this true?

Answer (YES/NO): NO